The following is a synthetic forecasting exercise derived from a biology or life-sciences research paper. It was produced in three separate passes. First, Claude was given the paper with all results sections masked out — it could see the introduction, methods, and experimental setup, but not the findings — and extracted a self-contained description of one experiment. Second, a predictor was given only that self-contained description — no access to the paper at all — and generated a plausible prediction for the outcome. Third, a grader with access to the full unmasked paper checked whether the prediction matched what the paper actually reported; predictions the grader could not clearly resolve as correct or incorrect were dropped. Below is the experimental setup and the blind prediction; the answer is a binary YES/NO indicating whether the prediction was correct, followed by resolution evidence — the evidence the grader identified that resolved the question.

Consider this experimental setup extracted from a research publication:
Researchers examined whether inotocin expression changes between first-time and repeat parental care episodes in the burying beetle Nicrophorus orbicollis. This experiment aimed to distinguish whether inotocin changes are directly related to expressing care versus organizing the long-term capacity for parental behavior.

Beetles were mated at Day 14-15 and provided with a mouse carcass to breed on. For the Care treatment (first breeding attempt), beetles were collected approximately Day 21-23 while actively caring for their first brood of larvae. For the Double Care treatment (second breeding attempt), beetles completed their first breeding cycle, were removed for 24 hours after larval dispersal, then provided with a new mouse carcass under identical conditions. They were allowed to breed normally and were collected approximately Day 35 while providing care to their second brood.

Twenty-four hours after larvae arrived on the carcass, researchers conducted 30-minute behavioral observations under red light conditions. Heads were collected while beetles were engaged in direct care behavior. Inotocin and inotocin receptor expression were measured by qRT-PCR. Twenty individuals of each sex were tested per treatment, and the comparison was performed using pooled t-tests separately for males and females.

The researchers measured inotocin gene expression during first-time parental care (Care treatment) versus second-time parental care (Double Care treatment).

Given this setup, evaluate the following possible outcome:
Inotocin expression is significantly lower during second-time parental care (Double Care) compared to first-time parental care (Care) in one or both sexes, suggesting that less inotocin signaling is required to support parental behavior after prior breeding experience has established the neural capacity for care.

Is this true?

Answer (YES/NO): NO